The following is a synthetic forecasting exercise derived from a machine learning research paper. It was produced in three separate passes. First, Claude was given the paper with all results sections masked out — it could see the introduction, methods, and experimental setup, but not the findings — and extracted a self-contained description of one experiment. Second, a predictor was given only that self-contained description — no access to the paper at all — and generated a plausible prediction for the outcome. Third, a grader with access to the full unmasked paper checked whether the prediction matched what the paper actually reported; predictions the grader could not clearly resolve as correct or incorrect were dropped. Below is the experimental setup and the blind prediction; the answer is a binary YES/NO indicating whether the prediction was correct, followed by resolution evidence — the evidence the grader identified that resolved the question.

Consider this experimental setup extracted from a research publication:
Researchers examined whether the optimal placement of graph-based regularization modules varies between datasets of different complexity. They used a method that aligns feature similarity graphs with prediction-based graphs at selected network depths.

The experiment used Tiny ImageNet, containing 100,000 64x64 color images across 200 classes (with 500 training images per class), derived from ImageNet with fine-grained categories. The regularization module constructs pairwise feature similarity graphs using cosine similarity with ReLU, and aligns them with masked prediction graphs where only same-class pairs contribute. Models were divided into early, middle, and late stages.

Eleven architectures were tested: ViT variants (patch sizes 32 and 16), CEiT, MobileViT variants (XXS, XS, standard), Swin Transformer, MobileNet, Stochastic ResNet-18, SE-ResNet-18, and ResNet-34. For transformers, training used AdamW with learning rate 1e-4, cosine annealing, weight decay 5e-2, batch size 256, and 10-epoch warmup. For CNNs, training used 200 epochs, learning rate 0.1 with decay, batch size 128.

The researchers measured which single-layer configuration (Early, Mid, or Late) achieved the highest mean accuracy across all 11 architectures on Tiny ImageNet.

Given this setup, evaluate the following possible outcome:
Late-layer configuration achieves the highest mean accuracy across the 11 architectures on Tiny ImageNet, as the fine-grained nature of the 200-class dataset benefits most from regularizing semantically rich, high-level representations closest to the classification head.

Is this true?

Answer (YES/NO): NO